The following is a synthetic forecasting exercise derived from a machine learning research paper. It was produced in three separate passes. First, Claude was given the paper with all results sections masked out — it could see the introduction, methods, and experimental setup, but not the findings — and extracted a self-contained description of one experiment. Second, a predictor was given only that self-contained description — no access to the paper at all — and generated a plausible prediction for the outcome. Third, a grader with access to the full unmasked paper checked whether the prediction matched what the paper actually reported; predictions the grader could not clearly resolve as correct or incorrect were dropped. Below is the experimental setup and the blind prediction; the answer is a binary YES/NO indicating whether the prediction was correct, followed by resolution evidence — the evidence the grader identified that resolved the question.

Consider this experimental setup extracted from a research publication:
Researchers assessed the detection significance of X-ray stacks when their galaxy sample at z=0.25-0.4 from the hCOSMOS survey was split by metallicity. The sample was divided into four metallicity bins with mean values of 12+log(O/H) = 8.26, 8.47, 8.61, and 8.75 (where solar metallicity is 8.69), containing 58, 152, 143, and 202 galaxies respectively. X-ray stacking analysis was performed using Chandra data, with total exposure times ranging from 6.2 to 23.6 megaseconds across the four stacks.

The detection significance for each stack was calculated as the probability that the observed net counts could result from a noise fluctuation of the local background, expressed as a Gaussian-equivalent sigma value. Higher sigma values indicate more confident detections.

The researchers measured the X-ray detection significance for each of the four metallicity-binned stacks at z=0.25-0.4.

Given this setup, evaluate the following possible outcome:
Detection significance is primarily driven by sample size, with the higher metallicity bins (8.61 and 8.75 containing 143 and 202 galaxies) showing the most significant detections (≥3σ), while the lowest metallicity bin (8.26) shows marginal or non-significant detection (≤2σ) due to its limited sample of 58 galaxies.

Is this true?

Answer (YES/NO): NO